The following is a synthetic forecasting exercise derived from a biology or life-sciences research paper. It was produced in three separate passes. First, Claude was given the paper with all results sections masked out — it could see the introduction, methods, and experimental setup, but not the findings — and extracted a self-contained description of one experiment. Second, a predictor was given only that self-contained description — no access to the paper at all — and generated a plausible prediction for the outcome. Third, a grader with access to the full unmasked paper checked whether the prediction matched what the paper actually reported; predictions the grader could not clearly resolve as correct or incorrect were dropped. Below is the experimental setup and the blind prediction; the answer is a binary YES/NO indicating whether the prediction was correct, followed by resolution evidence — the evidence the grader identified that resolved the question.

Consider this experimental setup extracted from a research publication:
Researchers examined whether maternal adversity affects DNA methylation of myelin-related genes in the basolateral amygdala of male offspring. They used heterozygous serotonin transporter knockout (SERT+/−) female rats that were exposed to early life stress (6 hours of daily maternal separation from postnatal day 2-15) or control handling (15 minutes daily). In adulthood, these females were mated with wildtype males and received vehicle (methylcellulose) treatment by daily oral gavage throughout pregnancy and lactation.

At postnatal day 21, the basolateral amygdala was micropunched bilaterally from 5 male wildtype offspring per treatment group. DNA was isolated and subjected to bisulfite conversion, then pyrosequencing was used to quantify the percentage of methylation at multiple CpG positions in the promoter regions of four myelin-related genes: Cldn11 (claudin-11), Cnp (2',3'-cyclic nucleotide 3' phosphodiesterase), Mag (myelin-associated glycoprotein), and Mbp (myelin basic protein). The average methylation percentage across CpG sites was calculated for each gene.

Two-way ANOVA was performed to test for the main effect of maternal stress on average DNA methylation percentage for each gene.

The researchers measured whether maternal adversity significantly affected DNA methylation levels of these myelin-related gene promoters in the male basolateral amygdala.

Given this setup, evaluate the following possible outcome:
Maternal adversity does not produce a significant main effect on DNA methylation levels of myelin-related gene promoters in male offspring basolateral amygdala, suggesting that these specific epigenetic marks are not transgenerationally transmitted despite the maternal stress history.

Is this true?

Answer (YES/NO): YES